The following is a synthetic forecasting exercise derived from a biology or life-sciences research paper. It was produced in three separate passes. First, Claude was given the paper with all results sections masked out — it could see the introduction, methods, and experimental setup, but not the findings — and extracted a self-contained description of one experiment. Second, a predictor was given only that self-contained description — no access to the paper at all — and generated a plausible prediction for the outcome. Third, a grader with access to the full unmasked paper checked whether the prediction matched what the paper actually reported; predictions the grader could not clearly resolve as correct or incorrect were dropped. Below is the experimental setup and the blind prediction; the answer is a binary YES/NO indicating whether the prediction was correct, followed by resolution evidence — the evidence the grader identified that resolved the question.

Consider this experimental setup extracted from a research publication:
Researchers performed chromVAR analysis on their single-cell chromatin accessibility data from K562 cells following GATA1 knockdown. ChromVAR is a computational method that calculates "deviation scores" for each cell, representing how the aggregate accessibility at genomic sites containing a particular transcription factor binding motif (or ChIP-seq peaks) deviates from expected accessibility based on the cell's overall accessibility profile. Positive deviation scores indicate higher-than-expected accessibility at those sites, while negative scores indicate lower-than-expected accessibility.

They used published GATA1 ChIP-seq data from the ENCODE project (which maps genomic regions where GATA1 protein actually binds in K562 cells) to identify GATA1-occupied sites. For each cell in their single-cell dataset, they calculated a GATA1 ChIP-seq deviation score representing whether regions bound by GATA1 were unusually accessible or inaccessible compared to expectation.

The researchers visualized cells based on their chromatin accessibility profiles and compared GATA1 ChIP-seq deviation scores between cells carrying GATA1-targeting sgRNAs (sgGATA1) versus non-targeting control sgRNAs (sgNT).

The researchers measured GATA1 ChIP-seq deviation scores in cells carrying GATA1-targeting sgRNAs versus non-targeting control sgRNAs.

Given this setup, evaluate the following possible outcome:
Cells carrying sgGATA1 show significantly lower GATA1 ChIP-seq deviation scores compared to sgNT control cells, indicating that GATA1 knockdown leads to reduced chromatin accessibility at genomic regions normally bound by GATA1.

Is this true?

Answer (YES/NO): YES